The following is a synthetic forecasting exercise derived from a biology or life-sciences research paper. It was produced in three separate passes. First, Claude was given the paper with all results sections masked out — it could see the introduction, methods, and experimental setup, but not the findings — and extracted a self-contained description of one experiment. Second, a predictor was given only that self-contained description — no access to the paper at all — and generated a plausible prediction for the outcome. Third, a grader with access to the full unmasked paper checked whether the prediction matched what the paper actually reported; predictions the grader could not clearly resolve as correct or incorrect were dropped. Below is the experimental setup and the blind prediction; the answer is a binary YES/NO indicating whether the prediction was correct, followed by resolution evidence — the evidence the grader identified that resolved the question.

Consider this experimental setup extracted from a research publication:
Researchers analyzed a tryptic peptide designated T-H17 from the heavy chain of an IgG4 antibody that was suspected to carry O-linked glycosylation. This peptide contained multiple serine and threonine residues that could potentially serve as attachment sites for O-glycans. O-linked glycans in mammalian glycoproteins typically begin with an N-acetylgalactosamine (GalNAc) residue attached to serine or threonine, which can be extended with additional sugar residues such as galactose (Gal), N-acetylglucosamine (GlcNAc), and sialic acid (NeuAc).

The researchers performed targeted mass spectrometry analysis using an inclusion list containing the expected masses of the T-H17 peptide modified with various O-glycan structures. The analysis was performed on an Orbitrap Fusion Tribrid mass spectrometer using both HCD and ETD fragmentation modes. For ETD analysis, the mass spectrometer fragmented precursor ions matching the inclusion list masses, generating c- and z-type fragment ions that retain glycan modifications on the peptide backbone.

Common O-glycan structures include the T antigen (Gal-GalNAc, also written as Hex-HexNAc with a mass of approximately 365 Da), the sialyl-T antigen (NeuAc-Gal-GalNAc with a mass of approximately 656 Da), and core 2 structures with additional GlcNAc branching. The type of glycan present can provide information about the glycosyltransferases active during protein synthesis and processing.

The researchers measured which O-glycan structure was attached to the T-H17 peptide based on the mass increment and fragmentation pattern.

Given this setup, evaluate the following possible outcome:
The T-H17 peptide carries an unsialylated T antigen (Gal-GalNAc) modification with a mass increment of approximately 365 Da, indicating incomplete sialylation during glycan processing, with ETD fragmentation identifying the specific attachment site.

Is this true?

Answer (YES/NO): NO